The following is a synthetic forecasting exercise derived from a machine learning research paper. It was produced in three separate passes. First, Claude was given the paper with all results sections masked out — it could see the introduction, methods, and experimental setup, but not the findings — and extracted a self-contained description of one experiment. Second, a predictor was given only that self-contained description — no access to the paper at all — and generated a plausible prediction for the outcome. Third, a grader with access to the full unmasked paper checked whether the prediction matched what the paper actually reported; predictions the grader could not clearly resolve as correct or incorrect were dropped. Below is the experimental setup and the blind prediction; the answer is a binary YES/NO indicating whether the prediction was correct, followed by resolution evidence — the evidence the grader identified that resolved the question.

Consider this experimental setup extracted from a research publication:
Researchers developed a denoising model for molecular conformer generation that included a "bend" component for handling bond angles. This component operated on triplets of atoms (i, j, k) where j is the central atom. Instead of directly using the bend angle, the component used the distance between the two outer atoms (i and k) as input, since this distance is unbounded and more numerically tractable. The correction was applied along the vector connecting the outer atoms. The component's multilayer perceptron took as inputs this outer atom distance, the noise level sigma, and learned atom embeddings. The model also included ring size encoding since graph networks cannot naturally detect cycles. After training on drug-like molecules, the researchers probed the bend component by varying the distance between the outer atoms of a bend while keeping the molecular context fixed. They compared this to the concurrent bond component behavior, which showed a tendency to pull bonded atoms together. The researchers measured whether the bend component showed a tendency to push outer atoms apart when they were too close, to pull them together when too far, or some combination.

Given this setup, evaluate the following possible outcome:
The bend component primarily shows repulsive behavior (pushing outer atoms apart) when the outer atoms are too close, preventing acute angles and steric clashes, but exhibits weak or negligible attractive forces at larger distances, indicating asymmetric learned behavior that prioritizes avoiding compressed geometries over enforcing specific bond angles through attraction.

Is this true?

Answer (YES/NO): NO